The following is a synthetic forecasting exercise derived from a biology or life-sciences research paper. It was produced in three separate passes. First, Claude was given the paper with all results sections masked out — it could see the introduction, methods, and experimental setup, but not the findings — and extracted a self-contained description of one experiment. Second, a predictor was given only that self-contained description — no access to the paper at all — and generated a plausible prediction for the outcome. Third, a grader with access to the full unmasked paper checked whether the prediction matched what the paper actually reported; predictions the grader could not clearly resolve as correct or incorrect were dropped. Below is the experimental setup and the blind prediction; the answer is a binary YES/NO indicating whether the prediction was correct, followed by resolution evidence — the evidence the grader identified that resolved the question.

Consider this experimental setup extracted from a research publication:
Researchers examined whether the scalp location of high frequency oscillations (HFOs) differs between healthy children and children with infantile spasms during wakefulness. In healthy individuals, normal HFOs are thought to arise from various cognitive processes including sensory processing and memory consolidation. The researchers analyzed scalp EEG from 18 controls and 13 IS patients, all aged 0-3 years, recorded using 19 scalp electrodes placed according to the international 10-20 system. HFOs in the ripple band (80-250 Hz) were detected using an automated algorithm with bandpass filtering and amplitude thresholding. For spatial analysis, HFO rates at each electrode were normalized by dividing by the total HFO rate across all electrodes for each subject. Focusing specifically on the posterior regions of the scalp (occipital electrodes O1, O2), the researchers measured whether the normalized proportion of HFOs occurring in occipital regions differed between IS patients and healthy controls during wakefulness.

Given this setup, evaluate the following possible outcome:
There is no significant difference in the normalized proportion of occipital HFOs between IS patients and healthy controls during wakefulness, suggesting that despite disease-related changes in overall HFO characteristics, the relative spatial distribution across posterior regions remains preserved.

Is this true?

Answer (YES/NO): NO